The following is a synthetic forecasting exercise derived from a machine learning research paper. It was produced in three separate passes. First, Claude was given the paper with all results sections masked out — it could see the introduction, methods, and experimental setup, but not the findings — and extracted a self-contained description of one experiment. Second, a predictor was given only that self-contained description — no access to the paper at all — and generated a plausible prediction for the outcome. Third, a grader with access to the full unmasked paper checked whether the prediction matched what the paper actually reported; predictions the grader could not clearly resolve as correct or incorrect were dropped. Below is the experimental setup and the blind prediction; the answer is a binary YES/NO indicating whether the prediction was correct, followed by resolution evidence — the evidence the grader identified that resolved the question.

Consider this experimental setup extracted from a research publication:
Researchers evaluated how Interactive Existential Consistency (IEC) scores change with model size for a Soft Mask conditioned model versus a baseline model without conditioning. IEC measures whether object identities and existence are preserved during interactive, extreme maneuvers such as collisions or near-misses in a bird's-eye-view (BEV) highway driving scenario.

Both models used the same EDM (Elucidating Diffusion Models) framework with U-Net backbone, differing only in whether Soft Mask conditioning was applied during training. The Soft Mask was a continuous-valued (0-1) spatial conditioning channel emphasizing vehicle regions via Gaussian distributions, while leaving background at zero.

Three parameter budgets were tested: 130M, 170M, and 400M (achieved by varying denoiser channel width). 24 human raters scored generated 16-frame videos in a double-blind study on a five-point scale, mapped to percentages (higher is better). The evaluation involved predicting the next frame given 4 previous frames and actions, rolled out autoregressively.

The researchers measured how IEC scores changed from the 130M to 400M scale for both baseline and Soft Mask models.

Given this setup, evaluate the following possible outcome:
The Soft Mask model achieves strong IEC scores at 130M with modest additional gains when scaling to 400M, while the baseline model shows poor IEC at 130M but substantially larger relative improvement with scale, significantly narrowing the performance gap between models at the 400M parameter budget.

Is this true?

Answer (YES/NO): NO